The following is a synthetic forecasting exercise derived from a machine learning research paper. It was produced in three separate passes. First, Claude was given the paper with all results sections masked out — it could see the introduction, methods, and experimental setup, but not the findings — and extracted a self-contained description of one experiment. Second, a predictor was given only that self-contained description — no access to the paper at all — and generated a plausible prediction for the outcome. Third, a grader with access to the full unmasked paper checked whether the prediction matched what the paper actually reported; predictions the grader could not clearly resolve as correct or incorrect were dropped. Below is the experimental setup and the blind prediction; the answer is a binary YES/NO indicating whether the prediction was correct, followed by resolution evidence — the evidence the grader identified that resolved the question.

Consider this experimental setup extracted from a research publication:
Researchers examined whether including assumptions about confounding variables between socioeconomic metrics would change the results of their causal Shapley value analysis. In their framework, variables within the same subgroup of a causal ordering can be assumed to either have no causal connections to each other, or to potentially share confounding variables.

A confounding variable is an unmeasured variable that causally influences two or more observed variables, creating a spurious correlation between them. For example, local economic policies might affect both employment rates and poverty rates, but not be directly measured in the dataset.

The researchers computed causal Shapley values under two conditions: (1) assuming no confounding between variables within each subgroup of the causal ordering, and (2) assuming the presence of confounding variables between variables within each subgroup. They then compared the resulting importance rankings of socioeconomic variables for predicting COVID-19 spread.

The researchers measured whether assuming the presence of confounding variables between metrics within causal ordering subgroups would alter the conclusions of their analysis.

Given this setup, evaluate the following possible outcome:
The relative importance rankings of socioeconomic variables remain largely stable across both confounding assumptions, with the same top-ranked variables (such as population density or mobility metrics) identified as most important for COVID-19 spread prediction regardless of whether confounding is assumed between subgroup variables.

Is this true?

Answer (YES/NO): YES